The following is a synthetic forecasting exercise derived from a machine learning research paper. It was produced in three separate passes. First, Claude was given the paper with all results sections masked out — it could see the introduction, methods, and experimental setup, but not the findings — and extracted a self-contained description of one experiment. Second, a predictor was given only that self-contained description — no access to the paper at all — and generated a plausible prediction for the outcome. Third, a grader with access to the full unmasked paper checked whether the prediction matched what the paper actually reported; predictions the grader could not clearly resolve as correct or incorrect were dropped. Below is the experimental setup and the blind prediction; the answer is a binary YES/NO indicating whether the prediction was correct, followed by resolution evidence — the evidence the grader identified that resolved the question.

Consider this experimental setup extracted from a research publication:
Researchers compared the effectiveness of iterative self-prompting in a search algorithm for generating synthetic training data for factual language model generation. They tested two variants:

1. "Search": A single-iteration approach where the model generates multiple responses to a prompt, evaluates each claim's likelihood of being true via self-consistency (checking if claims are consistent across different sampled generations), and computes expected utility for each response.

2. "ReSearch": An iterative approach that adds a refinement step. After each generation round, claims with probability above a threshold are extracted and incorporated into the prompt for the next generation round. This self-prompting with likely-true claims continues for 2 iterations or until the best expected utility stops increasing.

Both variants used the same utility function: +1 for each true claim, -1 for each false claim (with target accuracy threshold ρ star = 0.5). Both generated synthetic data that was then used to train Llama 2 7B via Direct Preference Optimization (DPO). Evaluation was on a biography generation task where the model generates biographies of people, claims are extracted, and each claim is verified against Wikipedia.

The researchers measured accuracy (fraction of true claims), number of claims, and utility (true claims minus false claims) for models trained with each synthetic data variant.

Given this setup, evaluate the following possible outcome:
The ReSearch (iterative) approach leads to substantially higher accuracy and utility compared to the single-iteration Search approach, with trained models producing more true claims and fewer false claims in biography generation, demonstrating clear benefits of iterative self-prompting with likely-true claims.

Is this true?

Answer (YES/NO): YES